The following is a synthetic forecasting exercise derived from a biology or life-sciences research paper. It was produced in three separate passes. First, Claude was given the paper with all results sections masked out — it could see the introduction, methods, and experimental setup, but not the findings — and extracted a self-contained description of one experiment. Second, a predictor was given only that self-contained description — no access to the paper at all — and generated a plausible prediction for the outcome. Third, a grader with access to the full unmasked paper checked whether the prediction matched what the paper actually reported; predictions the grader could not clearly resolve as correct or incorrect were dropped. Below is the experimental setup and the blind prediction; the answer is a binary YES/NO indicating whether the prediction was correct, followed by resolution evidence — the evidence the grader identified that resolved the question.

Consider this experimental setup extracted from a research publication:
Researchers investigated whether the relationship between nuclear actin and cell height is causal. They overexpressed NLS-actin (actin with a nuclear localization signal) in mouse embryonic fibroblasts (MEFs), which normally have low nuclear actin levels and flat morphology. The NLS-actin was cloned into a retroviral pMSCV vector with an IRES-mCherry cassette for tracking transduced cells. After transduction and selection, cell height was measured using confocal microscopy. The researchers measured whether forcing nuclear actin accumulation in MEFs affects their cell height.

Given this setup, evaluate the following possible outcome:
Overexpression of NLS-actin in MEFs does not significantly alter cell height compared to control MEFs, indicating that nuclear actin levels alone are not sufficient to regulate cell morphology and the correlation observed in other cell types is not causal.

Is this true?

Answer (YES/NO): NO